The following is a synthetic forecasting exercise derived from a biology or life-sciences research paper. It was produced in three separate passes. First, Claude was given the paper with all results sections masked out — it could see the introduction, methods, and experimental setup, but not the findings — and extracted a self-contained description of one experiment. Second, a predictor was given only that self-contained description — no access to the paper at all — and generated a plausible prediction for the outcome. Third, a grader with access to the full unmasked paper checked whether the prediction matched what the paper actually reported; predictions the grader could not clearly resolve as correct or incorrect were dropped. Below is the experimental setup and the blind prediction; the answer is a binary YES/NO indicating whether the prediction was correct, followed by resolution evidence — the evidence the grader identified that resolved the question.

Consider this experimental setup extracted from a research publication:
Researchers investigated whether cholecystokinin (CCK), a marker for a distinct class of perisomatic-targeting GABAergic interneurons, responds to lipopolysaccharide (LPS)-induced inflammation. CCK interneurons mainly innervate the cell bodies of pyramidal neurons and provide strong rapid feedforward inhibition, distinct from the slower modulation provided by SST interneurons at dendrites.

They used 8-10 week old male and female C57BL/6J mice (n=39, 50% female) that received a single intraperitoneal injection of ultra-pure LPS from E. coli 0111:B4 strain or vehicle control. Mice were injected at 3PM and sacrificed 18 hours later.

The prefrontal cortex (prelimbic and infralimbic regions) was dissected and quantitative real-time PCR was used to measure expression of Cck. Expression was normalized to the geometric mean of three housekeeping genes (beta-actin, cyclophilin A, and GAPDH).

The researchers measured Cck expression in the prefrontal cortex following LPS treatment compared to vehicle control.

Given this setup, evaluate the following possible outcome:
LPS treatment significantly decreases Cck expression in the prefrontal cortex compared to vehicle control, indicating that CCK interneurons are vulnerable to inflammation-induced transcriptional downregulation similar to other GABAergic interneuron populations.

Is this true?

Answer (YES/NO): YES